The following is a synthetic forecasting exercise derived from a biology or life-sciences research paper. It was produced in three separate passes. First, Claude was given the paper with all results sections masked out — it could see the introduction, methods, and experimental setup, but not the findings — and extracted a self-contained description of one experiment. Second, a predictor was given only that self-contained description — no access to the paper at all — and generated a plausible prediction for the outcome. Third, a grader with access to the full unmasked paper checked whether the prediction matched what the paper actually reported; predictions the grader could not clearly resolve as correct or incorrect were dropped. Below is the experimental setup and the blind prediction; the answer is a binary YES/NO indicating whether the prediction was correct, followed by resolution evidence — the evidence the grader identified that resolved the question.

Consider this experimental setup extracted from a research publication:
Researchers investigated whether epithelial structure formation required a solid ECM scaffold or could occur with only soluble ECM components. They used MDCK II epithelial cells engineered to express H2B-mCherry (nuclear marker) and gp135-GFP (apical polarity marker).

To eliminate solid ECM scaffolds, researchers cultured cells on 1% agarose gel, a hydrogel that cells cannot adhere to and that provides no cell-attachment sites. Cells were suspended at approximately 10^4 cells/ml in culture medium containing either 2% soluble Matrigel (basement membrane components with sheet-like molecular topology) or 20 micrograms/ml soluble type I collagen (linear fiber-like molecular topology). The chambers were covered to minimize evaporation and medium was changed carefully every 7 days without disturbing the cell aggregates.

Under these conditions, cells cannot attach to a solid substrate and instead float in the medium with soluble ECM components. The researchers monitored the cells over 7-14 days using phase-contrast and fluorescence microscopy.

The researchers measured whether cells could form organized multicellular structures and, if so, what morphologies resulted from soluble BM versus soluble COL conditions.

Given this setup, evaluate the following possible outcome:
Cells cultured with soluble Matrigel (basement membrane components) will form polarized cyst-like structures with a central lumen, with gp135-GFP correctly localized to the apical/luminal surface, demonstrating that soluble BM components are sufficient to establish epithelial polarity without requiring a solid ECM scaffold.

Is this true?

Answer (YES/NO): YES